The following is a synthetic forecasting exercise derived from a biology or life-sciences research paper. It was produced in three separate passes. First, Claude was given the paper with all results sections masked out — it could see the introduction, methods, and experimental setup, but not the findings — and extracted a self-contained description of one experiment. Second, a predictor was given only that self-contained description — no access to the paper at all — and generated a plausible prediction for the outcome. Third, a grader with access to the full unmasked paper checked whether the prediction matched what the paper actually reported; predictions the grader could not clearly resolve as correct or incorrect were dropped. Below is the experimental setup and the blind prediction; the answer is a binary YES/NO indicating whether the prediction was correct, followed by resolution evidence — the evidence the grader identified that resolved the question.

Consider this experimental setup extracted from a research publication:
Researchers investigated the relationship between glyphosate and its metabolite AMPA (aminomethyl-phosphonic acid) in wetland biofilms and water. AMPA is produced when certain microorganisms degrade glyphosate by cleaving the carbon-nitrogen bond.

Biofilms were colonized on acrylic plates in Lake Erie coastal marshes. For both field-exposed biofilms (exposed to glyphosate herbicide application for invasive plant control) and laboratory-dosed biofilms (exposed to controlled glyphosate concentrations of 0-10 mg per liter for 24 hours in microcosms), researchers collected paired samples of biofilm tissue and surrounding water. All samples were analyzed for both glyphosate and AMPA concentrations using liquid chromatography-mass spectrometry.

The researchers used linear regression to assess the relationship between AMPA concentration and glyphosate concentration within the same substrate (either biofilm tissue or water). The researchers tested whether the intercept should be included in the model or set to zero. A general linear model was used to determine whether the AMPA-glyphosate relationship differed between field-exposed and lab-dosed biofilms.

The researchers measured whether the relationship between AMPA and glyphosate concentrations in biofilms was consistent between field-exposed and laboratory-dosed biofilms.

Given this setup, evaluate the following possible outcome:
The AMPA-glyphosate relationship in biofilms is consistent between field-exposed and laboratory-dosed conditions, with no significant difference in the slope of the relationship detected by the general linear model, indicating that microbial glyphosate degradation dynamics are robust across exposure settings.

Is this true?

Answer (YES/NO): YES